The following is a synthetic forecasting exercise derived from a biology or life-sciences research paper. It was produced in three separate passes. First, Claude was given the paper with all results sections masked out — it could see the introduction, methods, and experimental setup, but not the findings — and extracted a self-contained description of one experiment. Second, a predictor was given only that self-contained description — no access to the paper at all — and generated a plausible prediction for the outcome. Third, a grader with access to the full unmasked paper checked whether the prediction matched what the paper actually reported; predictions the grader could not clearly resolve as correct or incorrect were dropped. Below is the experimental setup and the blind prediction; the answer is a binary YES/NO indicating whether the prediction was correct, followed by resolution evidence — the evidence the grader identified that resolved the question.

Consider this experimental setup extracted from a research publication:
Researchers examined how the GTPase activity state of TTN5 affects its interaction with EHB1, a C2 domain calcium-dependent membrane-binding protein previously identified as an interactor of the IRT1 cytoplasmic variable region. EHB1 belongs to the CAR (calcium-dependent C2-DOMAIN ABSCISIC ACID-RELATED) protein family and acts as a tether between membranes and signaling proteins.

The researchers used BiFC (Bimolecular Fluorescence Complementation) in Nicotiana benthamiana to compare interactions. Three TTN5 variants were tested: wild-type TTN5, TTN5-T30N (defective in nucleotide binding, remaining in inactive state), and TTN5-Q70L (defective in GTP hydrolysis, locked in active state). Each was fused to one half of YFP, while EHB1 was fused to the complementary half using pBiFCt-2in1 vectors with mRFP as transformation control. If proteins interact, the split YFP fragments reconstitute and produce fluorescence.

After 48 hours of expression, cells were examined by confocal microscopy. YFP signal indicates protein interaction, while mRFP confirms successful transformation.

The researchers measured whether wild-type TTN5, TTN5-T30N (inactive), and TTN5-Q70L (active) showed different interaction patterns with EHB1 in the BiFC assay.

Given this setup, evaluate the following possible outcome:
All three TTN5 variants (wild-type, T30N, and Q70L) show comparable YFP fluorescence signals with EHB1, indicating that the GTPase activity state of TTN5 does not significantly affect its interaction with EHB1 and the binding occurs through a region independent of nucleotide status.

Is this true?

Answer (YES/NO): NO